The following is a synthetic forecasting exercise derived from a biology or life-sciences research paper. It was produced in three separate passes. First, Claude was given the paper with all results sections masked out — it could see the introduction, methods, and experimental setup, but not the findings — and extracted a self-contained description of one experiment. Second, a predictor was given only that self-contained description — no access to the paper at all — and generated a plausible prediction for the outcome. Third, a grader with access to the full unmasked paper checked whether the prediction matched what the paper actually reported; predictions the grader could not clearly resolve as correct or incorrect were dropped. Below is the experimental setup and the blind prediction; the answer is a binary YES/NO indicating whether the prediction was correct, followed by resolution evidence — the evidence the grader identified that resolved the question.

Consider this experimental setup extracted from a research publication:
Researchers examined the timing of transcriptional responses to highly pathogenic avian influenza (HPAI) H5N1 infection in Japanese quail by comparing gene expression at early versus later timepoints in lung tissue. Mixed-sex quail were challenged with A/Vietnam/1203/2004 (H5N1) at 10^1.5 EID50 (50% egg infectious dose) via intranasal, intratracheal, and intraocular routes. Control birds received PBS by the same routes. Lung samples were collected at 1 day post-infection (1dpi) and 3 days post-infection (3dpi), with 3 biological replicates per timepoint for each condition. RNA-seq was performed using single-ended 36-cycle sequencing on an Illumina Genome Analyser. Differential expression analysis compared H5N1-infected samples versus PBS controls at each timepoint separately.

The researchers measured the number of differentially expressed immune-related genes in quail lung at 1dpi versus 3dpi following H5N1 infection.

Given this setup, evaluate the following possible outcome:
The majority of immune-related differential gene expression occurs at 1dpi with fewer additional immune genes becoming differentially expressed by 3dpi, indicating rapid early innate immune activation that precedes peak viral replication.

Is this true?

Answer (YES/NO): NO